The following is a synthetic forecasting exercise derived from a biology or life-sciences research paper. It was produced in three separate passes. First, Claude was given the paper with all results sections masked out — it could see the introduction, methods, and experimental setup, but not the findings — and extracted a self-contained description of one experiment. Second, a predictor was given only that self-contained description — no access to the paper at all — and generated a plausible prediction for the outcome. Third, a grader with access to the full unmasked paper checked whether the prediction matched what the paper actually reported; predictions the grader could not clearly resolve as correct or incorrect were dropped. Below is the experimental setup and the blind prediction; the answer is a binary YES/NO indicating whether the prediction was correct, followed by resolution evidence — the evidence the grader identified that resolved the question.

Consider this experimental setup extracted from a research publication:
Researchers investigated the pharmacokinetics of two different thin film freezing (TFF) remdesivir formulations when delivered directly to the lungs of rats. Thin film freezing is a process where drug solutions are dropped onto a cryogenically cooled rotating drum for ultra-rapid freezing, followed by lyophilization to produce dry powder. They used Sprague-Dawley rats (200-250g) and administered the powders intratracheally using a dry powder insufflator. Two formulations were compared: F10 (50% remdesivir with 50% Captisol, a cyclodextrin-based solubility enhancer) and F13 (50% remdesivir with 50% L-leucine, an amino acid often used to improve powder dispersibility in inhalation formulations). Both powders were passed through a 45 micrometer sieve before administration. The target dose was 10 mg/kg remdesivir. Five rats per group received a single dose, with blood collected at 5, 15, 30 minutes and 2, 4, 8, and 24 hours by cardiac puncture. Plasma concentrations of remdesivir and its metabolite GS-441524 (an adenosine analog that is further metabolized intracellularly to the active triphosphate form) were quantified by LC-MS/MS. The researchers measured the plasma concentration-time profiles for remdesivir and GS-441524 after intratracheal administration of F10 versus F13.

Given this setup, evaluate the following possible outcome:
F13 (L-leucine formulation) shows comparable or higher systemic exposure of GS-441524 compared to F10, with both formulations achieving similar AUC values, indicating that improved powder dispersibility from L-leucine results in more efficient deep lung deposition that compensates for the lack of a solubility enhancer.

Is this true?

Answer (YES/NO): NO